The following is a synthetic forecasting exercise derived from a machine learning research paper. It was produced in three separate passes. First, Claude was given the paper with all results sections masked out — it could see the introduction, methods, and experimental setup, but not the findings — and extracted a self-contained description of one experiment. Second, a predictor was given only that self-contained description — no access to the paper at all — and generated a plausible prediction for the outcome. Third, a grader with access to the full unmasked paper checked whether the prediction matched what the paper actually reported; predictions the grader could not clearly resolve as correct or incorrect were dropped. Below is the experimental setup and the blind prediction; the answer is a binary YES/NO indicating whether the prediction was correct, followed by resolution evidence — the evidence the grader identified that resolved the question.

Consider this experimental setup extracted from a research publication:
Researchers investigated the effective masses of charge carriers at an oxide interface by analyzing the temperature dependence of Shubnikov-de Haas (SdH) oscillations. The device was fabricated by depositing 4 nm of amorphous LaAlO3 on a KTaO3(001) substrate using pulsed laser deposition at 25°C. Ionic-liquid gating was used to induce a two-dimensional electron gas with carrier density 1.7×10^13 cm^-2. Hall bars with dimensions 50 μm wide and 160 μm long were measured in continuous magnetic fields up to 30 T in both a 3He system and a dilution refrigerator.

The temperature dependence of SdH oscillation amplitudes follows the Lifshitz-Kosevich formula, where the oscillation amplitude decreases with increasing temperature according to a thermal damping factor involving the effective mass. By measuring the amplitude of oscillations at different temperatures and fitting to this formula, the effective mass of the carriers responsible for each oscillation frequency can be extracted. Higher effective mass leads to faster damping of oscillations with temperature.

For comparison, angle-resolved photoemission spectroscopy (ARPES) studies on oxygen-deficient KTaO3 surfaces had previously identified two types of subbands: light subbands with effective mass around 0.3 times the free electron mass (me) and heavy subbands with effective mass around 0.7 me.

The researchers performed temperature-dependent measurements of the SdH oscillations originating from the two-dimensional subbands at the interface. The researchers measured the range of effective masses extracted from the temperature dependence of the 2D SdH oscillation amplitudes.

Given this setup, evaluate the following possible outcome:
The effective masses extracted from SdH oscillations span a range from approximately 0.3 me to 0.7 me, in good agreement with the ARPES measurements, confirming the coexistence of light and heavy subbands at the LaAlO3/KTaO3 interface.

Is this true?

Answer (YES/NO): NO